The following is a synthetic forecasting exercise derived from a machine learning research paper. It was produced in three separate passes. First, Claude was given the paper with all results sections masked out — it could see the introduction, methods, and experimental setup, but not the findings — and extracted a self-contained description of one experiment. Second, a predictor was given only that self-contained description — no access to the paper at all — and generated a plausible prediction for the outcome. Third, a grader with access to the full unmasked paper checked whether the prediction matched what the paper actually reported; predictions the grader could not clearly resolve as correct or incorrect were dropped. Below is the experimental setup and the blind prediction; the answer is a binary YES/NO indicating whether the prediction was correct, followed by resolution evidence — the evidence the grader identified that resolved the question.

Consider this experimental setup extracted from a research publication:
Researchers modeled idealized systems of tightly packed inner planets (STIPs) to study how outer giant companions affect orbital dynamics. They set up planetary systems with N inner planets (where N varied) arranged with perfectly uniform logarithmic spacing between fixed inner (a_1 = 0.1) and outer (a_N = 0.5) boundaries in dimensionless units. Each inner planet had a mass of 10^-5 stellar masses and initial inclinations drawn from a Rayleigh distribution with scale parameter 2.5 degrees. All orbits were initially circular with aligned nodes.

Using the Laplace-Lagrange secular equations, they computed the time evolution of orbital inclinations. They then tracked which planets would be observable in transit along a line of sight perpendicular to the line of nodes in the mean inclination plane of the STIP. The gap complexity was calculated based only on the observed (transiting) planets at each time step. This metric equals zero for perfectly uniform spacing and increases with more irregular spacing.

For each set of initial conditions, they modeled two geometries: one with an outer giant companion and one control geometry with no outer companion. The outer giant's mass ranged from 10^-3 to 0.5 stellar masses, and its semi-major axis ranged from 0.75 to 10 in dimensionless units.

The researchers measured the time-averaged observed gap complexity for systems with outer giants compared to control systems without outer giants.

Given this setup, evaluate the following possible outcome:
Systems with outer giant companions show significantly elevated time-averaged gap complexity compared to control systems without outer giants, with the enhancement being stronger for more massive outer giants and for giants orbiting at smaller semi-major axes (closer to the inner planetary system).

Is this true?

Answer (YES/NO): YES